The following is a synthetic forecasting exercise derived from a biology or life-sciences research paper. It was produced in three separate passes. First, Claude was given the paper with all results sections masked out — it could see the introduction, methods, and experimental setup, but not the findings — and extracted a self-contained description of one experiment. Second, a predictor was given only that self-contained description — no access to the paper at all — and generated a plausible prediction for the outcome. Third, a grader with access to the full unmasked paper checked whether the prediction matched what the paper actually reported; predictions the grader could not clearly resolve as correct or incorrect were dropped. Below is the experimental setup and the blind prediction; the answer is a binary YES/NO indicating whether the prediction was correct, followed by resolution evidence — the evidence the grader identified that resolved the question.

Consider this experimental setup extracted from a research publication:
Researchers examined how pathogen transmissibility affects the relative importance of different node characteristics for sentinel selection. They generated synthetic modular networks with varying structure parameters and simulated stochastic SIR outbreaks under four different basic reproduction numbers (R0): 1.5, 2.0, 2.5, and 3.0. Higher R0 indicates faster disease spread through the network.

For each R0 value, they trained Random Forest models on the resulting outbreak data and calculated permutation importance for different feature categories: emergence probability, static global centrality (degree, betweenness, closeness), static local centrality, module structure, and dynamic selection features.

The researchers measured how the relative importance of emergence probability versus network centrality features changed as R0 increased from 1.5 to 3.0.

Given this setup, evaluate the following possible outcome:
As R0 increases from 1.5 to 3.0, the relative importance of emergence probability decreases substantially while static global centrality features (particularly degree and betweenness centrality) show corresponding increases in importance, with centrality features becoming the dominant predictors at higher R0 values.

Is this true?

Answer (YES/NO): NO